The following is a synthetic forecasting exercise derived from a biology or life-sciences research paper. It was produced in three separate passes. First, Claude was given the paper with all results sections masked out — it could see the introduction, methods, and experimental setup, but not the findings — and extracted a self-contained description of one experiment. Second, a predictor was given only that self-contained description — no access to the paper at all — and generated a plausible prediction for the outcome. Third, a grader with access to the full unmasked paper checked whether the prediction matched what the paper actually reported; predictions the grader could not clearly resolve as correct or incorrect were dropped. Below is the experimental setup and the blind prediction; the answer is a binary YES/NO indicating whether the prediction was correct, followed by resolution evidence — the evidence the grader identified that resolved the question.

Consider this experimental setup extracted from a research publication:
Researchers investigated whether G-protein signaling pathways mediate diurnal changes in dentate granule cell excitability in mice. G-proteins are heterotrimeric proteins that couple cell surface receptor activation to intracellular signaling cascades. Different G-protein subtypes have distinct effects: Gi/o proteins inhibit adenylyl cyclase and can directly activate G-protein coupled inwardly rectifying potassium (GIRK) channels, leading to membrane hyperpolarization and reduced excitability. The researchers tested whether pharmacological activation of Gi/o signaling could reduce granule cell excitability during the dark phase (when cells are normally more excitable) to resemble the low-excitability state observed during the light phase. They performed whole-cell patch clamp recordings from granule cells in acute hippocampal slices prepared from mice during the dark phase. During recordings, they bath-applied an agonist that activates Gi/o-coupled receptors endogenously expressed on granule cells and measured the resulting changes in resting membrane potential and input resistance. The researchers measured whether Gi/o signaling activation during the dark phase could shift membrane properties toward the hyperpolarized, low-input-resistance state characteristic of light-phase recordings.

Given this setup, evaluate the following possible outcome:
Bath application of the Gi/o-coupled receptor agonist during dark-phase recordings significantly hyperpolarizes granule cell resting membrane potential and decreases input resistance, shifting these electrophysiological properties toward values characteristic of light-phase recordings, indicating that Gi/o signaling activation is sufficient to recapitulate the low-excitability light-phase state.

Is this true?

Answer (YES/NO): YES